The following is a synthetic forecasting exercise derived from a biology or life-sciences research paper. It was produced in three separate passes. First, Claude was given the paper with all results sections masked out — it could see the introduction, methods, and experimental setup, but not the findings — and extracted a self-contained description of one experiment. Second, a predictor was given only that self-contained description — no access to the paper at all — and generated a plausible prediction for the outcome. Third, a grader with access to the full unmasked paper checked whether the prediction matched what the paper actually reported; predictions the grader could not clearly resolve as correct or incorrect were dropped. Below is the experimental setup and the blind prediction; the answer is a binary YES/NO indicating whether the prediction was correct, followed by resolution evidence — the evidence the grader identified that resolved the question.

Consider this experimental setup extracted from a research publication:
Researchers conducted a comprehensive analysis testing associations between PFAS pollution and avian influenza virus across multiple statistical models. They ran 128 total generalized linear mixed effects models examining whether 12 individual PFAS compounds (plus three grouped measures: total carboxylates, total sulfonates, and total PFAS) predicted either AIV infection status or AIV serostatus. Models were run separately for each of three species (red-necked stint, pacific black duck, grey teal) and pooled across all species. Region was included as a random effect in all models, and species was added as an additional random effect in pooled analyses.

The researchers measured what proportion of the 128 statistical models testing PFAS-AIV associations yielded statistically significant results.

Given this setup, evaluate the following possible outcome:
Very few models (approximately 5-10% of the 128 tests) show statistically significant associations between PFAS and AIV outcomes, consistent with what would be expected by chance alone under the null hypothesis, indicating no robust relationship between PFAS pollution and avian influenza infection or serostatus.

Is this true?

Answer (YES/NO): YES